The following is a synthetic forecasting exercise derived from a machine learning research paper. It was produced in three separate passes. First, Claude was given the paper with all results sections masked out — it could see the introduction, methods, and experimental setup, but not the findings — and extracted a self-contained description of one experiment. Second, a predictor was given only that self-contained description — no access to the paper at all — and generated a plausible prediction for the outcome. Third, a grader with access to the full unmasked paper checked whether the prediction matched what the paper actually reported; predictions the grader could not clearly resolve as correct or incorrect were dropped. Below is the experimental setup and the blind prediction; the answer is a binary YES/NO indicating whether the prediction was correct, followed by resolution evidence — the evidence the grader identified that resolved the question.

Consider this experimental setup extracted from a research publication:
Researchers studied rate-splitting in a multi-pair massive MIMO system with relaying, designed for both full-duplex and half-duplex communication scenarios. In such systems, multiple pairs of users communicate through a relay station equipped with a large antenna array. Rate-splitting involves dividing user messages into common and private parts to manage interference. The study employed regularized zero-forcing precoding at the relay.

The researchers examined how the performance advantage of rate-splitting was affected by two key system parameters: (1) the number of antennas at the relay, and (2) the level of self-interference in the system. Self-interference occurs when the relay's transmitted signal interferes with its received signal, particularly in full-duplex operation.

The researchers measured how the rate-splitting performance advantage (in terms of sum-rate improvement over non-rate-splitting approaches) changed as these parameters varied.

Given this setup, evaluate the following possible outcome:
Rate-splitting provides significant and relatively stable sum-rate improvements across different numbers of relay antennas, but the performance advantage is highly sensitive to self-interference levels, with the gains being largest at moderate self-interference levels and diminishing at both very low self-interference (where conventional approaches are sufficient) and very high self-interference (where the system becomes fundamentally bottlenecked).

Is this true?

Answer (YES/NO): NO